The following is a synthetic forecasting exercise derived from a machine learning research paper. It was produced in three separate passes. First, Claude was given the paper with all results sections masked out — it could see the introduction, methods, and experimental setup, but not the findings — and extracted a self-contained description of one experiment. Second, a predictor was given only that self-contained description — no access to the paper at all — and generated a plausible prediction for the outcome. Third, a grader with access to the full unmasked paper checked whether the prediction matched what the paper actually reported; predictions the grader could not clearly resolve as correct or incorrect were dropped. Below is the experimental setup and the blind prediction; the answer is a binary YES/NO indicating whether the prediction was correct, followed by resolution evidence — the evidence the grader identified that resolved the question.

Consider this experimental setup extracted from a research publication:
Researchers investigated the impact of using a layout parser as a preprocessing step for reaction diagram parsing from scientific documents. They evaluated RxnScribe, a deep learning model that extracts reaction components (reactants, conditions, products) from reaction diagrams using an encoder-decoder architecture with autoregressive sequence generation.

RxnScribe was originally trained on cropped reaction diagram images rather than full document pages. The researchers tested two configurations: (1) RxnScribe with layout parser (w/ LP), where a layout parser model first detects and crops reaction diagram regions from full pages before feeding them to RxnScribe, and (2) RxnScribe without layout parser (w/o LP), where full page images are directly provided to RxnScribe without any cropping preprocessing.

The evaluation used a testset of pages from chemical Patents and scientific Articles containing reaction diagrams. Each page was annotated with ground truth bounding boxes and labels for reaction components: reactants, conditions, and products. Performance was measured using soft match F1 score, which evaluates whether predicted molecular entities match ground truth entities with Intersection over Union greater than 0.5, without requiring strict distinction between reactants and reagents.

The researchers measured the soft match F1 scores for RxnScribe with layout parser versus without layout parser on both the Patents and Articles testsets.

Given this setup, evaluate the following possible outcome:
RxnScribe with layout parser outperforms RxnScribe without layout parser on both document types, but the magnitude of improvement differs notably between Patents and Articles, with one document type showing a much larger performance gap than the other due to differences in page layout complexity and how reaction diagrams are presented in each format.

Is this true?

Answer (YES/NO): NO